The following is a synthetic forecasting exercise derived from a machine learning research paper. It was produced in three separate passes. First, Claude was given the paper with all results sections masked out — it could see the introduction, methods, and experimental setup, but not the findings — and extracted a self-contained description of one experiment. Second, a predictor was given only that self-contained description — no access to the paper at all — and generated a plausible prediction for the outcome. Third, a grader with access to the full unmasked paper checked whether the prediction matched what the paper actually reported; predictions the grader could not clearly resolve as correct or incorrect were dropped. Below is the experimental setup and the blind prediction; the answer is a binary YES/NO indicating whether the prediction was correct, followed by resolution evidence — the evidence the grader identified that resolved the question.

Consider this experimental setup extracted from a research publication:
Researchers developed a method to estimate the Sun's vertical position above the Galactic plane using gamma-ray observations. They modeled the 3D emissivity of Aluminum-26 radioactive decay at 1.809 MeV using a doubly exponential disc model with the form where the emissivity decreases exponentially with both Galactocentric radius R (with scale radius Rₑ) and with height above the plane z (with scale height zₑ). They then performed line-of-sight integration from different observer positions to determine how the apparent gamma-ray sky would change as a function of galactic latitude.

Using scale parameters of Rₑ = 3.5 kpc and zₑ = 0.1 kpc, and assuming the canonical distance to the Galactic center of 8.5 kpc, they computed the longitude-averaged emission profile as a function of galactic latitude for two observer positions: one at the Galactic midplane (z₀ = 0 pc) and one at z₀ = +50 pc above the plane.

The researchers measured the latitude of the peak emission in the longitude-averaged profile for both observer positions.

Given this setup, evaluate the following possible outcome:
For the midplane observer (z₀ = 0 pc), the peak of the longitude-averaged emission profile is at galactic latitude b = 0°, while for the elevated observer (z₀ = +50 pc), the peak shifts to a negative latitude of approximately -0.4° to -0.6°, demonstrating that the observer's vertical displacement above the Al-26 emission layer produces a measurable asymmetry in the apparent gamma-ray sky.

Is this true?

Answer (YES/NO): NO